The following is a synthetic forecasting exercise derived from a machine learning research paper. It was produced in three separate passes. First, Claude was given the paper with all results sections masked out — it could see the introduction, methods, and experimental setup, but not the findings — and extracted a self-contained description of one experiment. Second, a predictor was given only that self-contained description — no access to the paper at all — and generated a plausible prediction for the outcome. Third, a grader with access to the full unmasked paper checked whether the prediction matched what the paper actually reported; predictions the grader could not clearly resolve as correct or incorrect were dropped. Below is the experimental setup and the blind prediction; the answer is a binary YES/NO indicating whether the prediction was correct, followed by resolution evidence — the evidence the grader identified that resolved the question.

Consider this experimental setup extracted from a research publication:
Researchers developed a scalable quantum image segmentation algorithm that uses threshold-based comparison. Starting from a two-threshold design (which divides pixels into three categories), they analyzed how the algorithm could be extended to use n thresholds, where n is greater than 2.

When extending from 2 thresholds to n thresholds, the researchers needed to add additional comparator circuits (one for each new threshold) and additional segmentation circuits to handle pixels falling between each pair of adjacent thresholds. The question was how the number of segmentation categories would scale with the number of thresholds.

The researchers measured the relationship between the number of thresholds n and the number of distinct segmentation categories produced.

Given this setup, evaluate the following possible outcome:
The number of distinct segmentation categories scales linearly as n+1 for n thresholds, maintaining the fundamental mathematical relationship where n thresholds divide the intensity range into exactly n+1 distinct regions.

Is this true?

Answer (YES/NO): YES